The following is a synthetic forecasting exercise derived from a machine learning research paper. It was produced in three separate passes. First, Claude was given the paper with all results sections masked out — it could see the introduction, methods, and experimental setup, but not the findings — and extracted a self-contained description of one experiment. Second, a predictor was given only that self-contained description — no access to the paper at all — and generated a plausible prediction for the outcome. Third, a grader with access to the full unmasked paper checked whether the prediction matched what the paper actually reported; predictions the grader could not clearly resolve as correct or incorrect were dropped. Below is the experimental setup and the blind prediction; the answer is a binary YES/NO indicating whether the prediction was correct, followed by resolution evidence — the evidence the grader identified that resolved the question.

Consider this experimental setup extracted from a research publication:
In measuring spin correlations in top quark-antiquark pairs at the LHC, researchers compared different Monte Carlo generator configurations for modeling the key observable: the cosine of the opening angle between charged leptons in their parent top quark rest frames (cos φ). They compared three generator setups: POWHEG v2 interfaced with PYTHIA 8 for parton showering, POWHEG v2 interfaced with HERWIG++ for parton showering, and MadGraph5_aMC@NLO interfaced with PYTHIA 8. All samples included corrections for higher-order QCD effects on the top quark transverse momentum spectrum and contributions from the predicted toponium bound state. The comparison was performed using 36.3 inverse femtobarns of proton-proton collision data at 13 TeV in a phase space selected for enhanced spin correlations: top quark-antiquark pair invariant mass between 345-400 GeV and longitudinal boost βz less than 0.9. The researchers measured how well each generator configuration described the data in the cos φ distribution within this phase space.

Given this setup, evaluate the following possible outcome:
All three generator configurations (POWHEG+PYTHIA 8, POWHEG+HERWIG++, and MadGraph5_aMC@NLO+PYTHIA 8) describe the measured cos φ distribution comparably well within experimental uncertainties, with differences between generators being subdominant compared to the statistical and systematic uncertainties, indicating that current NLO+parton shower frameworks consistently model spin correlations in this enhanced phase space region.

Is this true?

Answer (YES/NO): NO